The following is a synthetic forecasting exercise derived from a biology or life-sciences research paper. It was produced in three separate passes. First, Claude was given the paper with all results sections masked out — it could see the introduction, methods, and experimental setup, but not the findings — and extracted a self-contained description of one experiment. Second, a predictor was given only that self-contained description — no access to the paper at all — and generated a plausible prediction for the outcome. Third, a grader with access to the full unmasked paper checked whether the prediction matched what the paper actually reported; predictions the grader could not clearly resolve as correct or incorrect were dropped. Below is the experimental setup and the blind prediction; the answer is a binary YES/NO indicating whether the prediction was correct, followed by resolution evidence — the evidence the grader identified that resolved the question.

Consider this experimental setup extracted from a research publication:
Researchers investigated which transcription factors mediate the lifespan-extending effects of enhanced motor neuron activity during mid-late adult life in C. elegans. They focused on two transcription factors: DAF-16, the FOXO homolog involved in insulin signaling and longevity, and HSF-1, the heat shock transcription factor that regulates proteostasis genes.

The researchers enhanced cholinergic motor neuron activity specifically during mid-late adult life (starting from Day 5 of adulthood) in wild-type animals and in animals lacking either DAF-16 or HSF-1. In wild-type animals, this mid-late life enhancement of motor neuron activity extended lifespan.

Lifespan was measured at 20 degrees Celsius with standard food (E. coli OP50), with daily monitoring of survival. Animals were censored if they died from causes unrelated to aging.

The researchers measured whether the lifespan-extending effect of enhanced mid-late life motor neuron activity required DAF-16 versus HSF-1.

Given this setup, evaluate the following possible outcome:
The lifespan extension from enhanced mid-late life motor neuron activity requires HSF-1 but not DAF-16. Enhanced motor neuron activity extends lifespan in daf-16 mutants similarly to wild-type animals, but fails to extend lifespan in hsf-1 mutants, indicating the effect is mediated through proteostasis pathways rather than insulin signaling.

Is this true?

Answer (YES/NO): YES